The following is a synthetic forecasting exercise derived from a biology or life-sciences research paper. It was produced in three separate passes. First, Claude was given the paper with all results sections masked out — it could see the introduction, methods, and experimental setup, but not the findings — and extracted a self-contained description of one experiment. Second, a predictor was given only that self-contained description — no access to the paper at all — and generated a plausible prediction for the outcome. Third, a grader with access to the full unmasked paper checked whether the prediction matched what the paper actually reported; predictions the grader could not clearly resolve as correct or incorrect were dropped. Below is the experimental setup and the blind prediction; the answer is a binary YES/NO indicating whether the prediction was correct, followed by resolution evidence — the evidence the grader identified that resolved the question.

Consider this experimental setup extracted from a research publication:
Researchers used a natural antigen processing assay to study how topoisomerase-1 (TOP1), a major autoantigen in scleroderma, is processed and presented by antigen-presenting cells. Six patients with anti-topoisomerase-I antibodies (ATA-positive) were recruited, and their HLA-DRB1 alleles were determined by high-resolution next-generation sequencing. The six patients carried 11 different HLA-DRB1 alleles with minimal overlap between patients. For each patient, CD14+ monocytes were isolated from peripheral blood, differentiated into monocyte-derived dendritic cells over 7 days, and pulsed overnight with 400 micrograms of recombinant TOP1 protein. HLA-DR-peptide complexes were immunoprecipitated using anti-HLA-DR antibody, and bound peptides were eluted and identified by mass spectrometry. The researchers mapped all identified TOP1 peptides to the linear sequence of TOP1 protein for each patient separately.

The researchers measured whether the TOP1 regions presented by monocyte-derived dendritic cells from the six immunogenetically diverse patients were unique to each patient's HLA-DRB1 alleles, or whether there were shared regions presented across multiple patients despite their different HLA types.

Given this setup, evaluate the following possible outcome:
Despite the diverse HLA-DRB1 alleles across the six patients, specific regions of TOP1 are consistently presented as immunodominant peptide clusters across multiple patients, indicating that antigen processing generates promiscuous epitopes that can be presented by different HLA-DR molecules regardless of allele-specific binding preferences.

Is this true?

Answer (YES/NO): YES